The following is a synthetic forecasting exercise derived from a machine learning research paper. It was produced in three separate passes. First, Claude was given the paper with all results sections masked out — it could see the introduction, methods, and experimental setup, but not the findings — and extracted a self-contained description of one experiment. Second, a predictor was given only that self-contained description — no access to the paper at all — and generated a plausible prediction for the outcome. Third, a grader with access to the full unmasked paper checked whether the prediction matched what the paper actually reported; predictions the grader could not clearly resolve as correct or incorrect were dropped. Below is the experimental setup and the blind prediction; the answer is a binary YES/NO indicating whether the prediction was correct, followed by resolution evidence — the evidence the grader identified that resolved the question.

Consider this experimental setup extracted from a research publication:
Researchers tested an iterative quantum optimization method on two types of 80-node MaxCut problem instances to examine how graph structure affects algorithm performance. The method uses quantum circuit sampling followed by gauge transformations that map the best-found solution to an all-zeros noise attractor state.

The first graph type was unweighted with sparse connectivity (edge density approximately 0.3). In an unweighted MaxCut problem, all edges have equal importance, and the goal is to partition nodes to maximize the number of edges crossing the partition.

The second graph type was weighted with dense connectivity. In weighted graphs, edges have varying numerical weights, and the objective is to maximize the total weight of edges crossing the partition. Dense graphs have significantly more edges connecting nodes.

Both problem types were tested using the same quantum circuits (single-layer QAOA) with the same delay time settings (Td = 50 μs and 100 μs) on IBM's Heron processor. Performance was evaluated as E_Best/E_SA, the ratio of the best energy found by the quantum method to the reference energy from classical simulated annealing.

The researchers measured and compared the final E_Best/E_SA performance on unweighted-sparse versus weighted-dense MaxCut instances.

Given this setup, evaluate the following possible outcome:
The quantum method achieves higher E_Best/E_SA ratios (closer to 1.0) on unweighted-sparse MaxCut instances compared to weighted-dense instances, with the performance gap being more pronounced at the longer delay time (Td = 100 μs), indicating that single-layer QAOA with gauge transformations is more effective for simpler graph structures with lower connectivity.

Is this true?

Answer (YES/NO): NO